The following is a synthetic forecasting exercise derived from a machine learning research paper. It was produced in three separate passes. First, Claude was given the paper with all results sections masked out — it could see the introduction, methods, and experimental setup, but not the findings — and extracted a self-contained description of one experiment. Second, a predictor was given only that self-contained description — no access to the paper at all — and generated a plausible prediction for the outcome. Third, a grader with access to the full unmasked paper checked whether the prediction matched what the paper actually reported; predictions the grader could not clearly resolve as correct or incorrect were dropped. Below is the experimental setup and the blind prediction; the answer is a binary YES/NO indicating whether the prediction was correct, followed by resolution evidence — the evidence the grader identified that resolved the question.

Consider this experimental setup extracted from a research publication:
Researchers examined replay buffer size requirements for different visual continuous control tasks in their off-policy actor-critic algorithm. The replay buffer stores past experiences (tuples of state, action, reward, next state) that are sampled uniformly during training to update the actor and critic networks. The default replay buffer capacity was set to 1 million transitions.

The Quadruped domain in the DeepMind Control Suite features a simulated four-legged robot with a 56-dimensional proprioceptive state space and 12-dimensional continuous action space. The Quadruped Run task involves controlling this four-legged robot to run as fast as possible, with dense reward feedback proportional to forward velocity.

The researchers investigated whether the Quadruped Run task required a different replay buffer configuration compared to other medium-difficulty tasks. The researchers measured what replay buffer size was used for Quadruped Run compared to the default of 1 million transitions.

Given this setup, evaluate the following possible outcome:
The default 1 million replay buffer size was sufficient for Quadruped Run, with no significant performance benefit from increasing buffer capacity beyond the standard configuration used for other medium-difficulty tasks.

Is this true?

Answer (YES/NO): NO